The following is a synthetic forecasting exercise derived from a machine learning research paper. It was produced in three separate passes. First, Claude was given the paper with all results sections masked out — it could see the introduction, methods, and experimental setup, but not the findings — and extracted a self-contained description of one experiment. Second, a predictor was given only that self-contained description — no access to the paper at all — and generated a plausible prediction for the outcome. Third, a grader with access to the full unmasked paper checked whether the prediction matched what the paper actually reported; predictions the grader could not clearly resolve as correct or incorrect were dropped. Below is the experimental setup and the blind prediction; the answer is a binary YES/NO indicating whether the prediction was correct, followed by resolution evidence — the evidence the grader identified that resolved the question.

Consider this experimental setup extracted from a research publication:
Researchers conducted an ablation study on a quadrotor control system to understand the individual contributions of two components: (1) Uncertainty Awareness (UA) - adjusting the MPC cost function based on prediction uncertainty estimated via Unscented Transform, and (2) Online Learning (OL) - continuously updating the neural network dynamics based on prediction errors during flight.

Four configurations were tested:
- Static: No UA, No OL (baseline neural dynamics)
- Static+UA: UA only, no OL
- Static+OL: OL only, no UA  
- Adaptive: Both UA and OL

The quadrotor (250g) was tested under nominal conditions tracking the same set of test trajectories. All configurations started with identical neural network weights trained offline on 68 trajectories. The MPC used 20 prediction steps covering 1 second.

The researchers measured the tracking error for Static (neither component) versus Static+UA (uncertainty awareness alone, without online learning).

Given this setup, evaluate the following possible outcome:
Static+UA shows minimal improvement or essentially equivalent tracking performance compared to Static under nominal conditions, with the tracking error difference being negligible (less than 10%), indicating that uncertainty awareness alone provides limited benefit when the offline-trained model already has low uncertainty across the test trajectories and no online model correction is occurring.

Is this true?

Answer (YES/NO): NO